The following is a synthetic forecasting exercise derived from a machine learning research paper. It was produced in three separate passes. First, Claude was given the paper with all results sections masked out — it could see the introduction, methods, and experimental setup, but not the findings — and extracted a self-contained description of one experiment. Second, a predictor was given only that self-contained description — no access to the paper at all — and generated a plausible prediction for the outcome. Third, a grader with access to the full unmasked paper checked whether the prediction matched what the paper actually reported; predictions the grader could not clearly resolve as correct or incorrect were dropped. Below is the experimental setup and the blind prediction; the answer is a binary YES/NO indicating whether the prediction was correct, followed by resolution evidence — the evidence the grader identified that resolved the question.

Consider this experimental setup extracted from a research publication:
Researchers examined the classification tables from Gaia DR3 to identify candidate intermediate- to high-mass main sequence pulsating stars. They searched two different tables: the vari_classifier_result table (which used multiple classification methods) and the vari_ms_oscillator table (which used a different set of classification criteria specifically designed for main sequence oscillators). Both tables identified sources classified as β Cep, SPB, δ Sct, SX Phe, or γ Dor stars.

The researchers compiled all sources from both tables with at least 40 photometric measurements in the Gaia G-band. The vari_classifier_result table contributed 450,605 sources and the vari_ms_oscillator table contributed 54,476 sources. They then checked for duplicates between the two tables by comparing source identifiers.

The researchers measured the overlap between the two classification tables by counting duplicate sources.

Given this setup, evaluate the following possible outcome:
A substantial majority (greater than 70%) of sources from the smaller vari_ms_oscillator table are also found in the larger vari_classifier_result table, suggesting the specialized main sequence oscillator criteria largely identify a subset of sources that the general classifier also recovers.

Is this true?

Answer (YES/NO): YES